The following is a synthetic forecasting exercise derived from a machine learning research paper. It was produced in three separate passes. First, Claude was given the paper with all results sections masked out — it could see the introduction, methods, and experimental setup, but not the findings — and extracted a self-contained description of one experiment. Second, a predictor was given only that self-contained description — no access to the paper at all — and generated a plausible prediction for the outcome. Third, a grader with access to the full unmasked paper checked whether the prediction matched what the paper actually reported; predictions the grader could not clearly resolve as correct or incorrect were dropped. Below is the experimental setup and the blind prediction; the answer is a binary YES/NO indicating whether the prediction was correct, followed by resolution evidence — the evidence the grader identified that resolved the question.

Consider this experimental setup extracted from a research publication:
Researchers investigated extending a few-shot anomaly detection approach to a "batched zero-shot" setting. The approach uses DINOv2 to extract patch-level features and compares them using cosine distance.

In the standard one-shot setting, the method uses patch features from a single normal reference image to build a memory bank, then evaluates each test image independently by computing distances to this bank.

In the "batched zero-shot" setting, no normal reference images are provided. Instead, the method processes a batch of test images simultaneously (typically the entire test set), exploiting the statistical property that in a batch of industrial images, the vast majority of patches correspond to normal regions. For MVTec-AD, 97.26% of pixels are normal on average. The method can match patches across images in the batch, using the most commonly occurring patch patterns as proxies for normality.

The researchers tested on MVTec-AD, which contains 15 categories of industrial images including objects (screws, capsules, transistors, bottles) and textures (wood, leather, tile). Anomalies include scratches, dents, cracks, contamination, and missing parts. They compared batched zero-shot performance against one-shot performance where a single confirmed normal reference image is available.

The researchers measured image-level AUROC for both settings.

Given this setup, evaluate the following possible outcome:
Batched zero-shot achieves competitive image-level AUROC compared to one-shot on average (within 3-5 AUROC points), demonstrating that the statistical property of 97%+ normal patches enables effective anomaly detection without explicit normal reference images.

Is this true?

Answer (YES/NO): YES